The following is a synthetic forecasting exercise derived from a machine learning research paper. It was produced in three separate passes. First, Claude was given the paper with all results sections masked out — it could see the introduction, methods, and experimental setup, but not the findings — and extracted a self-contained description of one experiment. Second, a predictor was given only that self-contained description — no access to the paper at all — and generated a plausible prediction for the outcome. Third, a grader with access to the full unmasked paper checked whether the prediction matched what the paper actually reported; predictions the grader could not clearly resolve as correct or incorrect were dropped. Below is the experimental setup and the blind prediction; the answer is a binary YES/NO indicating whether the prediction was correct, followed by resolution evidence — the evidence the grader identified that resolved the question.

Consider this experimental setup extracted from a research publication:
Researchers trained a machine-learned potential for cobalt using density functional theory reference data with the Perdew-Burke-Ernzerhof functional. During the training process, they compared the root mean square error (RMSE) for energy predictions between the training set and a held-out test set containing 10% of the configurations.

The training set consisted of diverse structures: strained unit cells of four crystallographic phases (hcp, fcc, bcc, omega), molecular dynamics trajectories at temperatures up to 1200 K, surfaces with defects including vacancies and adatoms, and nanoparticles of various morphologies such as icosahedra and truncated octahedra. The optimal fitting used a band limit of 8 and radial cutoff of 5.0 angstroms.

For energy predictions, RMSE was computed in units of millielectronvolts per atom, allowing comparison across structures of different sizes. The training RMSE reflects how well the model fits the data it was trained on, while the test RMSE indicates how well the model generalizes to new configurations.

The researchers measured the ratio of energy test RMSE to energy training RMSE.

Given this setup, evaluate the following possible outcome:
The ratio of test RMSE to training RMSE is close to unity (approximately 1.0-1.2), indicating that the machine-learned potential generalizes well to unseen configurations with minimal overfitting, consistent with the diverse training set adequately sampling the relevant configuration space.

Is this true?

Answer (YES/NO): NO